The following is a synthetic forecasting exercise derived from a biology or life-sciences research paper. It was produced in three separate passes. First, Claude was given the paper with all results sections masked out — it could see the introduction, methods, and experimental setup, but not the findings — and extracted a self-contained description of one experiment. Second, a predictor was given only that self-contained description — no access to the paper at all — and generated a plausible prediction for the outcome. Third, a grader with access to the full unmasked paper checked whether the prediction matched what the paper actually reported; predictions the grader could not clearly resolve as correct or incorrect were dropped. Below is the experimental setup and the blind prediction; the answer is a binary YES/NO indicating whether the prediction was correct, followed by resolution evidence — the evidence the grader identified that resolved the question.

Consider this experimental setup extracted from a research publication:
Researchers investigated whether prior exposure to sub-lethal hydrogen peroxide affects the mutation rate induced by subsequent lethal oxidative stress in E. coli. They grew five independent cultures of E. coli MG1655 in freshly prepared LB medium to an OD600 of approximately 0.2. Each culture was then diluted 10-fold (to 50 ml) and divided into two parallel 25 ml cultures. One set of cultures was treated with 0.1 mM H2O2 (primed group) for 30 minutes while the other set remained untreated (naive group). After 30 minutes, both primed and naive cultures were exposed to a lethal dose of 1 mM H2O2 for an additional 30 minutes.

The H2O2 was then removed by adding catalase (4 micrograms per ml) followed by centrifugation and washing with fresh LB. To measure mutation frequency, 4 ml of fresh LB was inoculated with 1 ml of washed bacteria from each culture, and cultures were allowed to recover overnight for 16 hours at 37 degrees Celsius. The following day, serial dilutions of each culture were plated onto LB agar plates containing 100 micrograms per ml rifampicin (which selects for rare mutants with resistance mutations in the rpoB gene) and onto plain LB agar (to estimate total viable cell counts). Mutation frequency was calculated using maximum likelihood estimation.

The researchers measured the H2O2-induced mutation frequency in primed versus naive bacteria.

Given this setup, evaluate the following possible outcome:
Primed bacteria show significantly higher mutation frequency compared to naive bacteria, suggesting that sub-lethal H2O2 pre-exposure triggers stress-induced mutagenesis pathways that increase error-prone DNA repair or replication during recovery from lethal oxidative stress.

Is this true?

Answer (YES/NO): NO